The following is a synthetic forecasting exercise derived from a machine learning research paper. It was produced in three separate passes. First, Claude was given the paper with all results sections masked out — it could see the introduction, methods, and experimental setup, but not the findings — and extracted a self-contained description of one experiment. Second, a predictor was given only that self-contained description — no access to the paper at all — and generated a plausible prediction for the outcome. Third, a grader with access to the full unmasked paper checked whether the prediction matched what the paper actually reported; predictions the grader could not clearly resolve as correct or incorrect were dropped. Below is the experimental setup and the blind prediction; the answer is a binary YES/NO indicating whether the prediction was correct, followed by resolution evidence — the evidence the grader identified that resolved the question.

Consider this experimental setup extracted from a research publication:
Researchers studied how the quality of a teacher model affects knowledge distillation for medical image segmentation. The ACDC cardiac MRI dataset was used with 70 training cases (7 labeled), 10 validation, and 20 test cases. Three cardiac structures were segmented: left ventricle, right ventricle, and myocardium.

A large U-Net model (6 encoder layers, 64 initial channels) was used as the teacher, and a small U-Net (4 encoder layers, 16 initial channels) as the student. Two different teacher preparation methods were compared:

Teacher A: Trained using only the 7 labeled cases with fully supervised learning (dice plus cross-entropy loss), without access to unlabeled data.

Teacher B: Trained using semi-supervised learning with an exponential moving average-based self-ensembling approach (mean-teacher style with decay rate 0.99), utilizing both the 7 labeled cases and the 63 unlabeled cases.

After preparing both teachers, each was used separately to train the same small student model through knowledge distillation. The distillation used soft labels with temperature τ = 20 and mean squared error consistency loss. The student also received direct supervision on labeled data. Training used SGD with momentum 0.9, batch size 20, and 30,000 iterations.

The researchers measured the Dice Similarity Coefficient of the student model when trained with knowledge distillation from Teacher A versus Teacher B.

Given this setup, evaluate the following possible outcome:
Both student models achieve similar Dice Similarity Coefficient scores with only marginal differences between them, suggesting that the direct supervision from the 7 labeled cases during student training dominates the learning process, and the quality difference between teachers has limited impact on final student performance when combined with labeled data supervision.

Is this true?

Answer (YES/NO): NO